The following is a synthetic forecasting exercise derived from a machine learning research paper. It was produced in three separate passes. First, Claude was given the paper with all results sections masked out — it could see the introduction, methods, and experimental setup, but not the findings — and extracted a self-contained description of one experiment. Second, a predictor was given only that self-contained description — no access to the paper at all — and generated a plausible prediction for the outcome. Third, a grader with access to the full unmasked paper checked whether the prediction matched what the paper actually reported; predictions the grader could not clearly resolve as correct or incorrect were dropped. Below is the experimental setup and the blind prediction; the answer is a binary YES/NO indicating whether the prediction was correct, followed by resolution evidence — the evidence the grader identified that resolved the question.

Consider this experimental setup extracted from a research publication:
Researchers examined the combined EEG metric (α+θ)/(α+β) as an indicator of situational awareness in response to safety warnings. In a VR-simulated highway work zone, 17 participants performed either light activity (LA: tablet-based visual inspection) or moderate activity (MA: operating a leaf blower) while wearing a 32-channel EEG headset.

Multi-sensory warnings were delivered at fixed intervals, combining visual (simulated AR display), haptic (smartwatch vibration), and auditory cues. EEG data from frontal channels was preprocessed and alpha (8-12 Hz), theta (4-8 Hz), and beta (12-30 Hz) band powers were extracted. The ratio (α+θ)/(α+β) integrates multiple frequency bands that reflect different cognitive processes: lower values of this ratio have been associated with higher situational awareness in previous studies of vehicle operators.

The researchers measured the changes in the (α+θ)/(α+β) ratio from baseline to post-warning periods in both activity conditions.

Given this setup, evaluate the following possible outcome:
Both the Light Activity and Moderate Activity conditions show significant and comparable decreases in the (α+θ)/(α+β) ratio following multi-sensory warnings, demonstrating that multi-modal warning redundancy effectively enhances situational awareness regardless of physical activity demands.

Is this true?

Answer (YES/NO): NO